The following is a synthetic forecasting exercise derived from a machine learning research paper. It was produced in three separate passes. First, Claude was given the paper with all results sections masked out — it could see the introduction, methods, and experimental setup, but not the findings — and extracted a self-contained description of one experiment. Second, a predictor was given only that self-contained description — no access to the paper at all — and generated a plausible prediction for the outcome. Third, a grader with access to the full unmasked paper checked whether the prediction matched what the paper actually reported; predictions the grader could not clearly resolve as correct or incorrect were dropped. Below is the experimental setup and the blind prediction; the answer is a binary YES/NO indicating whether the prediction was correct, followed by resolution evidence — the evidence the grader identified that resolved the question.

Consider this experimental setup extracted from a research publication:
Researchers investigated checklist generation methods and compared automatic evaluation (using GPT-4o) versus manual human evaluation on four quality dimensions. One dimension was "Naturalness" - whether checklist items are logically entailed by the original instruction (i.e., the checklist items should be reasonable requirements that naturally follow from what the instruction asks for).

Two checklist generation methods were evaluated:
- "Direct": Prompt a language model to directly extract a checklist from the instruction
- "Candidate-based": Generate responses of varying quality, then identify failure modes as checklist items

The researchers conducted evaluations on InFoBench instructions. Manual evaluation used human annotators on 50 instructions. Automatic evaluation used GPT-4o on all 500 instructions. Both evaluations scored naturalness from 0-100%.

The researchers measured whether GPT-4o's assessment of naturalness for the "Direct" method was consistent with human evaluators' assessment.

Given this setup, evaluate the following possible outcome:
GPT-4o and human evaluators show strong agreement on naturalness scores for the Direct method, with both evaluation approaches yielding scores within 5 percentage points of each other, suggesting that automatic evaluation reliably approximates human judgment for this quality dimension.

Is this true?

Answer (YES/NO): NO